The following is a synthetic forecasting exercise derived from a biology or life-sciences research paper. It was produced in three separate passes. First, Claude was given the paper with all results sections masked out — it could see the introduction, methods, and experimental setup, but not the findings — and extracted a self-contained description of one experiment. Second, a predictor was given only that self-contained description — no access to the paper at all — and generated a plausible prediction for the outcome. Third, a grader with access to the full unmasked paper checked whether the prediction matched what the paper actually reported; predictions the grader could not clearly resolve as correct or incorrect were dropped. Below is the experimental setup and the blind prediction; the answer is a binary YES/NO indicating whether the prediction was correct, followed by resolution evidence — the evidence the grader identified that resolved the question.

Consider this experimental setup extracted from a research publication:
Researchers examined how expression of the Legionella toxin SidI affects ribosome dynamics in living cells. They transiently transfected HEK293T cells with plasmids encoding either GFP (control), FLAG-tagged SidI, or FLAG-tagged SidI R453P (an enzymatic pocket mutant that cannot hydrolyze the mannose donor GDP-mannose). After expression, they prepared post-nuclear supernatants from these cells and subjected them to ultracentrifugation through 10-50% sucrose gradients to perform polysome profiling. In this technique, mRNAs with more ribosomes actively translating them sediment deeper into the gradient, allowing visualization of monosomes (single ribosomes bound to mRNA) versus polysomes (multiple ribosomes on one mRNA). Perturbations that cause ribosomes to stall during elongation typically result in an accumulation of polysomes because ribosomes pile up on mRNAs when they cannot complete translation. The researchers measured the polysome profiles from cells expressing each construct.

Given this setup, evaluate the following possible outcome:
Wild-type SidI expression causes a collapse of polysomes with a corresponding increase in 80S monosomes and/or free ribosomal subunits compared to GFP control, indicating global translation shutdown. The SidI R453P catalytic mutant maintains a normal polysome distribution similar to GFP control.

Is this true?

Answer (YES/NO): NO